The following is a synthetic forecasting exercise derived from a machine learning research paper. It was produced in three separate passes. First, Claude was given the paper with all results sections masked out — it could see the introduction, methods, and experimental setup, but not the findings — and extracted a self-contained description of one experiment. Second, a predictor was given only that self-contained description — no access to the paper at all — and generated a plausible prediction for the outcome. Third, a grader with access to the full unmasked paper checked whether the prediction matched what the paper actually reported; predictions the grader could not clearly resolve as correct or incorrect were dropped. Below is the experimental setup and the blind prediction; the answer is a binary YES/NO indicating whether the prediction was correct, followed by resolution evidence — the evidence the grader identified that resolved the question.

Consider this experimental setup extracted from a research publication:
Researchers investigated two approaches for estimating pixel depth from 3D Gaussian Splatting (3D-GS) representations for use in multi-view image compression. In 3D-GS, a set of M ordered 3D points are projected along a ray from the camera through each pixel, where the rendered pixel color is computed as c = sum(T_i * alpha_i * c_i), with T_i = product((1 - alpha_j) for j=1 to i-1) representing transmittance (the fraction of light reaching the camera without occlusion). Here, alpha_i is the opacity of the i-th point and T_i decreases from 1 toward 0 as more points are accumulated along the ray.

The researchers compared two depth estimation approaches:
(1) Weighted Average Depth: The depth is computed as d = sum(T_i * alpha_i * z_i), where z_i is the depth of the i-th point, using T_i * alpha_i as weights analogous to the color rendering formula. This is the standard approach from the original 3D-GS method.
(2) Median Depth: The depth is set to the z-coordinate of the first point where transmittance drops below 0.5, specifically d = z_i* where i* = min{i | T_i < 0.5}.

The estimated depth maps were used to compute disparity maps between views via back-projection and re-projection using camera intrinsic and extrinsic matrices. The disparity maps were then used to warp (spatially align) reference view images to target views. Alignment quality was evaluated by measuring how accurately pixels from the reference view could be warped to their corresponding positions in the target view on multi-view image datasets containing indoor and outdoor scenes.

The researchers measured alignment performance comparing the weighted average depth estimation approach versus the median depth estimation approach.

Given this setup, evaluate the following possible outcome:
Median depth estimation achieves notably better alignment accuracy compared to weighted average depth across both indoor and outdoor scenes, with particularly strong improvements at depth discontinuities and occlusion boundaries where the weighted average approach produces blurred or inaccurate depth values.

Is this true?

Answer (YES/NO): NO